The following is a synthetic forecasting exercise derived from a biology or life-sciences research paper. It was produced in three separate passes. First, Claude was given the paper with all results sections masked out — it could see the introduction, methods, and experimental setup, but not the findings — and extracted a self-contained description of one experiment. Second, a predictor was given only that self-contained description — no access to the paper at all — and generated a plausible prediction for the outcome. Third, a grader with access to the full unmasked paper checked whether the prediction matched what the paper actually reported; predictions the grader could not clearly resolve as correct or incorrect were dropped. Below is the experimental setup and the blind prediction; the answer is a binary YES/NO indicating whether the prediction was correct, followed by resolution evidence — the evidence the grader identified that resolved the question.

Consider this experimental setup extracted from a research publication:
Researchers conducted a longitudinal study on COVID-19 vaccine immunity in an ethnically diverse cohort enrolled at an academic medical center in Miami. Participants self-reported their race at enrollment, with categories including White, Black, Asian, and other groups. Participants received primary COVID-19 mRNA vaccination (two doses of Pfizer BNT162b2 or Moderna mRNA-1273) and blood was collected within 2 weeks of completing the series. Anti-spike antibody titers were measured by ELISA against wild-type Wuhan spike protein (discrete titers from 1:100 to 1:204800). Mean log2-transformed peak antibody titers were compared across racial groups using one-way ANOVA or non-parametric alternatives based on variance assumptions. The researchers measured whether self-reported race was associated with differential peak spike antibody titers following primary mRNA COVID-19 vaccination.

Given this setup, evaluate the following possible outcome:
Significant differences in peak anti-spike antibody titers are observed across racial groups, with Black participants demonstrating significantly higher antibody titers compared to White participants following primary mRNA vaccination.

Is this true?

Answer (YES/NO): NO